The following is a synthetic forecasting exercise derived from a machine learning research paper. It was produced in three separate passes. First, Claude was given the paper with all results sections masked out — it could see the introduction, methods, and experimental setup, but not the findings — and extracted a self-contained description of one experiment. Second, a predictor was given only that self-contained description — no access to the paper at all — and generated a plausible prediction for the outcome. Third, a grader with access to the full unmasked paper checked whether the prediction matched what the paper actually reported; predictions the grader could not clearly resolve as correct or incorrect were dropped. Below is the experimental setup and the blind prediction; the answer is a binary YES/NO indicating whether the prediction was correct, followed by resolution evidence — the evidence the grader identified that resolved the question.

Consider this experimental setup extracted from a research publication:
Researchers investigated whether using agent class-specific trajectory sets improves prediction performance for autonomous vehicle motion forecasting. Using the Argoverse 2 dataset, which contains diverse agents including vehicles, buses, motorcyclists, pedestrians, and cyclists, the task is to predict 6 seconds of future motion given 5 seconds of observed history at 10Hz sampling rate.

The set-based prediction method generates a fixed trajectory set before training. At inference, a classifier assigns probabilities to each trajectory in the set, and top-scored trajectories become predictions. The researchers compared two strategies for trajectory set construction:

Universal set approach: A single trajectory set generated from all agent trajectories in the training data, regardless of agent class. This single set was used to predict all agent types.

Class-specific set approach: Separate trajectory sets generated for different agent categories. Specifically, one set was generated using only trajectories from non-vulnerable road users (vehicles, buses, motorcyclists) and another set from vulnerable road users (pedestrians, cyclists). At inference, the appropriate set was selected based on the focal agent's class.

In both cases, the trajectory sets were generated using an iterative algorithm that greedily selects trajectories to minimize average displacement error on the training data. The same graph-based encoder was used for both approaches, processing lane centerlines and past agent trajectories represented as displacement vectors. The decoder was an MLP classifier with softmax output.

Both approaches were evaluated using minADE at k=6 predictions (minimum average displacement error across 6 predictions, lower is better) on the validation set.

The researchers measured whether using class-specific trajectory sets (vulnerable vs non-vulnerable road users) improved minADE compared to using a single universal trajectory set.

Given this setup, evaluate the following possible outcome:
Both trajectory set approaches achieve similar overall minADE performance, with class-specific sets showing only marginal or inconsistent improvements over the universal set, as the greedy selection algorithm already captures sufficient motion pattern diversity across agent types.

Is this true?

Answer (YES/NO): NO